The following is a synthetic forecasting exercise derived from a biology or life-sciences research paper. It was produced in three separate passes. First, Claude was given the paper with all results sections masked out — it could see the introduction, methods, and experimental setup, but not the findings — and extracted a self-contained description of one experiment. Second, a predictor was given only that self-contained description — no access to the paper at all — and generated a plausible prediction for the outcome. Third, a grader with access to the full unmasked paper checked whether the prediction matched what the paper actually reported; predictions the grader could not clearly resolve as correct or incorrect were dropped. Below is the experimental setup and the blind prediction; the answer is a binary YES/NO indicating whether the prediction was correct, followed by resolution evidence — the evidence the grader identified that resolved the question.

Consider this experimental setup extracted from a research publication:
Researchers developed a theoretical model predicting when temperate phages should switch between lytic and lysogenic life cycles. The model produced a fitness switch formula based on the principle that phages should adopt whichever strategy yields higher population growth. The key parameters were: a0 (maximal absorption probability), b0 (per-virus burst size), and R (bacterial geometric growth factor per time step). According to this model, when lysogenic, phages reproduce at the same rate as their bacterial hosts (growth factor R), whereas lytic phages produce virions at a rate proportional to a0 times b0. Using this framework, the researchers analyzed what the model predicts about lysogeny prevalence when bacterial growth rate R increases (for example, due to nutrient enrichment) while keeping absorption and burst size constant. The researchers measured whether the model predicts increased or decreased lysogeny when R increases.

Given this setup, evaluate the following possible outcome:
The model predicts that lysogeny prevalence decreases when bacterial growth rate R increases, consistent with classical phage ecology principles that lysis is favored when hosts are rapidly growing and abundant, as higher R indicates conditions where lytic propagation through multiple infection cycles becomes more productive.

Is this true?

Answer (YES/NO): NO